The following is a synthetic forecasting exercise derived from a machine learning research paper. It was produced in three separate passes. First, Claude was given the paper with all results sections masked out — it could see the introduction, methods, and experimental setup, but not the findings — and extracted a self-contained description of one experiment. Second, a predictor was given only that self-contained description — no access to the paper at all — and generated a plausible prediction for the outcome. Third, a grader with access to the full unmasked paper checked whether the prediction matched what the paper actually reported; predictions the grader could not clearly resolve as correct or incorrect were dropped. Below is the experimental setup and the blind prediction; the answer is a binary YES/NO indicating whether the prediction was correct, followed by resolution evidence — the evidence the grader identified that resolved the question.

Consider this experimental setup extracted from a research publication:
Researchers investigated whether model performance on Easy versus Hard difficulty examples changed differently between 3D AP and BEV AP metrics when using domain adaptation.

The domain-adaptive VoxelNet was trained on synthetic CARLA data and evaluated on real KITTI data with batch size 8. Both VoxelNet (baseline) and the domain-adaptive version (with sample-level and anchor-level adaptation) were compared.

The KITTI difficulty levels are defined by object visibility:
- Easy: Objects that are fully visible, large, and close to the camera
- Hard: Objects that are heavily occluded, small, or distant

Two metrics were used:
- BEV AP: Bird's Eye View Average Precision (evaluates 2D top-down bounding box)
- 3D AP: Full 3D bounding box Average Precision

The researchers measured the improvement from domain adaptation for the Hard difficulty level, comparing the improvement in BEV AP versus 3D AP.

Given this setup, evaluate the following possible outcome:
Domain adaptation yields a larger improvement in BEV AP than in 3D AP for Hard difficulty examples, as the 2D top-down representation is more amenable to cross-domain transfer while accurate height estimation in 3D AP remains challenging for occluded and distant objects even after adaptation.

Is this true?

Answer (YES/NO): YES